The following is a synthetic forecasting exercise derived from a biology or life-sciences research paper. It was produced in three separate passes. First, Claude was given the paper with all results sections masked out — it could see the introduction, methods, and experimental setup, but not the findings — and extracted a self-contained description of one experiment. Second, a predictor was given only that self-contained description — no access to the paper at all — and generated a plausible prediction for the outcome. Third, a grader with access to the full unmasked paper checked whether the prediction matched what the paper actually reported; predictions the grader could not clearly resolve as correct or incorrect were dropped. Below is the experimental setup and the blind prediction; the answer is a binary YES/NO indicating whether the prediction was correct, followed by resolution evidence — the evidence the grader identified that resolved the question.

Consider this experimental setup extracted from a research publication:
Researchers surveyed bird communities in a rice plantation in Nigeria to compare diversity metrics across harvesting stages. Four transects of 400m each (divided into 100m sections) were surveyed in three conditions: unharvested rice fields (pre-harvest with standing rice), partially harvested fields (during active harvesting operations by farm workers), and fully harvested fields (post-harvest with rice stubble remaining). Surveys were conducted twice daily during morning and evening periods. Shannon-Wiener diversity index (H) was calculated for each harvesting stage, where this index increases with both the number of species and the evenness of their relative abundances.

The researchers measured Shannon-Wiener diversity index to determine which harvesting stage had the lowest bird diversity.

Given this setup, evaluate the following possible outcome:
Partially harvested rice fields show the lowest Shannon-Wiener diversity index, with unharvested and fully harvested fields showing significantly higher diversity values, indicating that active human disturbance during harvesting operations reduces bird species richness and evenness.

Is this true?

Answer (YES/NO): YES